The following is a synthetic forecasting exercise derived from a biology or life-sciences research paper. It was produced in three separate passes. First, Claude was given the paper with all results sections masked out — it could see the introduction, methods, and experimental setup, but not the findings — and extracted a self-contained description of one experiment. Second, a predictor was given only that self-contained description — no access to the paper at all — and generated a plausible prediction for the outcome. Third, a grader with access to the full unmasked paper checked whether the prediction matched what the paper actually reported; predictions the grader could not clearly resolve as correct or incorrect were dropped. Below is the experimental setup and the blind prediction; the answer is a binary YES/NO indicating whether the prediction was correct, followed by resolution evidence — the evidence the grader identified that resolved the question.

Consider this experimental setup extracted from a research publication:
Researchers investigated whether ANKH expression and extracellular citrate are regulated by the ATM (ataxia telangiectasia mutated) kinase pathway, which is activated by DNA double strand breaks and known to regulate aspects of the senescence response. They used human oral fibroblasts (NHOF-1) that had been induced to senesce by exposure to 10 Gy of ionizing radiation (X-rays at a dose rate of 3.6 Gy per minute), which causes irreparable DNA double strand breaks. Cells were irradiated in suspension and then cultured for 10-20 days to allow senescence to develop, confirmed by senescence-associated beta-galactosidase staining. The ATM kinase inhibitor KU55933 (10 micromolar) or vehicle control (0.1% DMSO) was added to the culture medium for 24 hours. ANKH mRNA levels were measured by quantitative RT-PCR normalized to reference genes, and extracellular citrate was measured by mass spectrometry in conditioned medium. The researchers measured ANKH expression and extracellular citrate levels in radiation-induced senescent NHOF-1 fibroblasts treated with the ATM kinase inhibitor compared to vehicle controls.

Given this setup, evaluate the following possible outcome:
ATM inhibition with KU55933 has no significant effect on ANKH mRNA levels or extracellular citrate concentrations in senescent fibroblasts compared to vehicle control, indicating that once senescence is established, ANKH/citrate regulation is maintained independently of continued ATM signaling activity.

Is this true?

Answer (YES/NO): YES